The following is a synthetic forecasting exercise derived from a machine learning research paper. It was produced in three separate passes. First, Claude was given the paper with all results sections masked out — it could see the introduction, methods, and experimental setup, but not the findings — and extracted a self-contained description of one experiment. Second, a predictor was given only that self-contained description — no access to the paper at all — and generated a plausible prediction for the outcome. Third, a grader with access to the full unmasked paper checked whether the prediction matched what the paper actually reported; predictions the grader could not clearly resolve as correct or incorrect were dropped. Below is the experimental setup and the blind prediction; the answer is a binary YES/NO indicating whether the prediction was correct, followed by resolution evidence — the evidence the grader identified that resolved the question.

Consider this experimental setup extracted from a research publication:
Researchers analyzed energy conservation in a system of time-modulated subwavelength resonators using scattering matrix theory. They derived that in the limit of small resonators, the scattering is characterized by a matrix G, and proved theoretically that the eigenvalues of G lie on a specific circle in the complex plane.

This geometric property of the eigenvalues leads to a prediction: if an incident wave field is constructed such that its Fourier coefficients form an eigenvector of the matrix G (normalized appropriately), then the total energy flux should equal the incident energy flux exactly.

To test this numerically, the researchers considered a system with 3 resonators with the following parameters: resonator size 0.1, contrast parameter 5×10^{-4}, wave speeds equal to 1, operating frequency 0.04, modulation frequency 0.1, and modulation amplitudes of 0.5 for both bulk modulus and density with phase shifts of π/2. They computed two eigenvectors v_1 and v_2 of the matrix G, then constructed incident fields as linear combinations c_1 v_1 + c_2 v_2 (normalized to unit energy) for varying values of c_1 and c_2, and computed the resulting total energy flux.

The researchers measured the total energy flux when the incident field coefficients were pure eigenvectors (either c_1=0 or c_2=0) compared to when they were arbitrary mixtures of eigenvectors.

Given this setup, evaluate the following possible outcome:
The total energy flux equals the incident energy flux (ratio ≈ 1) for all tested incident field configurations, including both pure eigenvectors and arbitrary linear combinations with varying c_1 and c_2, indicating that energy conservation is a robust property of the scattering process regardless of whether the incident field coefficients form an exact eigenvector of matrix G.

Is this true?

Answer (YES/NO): NO